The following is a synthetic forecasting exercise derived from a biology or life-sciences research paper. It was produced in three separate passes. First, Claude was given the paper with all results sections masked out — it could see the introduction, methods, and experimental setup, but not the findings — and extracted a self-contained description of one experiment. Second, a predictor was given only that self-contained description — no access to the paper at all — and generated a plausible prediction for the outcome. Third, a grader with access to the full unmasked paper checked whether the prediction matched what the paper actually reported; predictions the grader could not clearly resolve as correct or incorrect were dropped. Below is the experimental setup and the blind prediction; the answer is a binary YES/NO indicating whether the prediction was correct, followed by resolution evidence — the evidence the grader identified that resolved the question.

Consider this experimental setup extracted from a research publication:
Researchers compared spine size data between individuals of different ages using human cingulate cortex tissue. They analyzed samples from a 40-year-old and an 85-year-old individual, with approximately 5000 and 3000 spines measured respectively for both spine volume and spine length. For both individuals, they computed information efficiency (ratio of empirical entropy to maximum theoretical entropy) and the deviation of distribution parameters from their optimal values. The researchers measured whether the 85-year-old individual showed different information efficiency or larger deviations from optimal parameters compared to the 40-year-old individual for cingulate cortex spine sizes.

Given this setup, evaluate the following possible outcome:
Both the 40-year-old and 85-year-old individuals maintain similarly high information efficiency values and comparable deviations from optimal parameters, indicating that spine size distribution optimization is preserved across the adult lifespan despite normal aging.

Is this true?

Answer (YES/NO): YES